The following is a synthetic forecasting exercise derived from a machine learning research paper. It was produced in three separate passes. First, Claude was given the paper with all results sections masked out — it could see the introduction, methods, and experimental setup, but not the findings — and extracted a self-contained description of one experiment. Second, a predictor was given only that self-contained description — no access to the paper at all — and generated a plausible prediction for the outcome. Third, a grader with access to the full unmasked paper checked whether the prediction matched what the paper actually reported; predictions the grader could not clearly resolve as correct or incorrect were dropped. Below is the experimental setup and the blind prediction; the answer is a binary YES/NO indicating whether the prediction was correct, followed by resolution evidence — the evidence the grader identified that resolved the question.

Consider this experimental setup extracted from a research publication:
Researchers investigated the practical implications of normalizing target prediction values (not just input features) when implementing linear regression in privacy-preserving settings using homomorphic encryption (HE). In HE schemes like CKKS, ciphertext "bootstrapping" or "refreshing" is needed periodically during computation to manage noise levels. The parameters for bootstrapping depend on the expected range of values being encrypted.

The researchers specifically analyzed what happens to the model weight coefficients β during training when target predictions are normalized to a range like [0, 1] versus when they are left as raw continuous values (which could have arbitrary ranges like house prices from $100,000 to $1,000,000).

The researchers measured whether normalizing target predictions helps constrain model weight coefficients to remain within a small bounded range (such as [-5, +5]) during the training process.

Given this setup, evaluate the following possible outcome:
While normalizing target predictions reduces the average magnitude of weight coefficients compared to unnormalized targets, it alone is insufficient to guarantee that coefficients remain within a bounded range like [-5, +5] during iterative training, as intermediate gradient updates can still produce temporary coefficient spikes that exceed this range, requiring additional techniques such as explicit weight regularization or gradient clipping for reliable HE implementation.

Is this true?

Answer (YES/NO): NO